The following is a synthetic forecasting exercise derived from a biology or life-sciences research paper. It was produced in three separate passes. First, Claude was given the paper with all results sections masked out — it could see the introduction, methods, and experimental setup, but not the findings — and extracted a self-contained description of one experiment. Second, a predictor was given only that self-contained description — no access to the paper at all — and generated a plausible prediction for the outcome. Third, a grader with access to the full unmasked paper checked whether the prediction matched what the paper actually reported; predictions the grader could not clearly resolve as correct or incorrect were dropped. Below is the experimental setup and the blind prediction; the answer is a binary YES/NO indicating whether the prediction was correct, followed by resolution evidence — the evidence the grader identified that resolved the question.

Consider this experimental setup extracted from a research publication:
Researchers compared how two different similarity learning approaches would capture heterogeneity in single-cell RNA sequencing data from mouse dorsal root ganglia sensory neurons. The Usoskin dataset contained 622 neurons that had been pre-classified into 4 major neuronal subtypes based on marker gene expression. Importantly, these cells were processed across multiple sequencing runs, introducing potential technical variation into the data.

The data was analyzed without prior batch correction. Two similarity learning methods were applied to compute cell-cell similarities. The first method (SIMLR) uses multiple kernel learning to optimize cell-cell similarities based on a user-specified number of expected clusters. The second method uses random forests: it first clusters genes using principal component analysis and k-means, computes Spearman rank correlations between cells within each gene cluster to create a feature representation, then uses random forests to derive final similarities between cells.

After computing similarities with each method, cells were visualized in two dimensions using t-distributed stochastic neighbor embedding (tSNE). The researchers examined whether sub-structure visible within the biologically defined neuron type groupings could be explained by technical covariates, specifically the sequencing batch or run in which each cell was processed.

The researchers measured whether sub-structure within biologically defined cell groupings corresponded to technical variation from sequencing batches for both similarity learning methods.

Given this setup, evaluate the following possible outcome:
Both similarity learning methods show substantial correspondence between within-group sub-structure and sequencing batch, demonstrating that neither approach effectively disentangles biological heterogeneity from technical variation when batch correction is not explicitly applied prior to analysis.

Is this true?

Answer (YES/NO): YES